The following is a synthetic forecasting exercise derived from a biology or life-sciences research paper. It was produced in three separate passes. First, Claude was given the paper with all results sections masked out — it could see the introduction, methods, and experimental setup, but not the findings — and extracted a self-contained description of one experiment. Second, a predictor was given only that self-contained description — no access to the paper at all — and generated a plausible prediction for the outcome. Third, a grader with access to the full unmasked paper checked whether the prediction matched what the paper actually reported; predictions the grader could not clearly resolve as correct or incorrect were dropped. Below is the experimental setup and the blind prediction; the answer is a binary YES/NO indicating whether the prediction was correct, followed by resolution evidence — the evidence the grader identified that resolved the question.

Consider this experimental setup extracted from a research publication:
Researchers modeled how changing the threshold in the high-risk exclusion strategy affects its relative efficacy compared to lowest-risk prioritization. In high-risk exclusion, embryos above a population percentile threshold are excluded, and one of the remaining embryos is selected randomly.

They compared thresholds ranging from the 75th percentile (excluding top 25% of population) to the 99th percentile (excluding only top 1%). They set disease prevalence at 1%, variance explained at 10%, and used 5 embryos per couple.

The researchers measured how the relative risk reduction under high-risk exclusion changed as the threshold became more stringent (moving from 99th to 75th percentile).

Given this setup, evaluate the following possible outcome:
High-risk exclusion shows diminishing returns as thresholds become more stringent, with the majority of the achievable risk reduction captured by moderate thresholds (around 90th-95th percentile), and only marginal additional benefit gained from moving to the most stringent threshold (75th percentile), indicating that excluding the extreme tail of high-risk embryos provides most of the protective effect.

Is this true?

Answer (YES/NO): NO